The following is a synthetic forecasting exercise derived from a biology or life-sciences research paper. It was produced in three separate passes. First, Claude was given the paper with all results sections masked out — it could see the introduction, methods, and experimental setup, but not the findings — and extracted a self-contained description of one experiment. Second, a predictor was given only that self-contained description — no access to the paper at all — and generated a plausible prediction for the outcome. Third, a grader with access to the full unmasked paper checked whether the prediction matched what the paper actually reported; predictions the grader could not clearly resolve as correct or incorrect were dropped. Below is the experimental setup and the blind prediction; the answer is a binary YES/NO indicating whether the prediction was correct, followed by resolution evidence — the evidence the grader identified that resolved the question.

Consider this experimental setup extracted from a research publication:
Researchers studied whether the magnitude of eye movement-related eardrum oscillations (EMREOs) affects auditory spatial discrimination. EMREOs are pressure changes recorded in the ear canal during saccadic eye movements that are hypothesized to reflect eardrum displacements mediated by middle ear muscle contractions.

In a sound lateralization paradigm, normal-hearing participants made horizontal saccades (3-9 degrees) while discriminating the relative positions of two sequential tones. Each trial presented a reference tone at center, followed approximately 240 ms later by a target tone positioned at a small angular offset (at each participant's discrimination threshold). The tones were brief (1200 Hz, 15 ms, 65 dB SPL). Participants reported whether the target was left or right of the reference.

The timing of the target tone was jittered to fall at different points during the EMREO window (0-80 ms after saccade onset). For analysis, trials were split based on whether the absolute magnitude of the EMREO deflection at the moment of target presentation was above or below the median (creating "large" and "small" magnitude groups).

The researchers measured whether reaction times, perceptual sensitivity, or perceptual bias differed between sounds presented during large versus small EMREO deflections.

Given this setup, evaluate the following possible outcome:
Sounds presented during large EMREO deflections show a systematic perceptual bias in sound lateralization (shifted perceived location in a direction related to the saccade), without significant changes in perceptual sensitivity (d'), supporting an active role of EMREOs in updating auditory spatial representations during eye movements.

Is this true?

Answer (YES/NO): NO